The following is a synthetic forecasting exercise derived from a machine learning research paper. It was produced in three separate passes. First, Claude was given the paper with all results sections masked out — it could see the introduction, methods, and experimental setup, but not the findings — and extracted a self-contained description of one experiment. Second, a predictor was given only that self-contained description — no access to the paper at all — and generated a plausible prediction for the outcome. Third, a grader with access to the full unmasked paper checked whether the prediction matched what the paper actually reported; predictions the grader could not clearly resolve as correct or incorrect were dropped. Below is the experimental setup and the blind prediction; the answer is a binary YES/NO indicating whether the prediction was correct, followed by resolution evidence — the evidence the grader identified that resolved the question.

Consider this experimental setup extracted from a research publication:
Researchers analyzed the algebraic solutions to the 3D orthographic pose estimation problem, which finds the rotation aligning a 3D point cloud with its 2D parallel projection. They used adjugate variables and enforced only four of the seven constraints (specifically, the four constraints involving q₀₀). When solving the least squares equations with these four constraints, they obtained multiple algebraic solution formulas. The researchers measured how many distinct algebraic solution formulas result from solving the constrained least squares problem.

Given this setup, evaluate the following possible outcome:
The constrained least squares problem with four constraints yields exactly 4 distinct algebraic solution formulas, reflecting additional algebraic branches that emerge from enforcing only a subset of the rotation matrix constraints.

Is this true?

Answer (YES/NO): NO